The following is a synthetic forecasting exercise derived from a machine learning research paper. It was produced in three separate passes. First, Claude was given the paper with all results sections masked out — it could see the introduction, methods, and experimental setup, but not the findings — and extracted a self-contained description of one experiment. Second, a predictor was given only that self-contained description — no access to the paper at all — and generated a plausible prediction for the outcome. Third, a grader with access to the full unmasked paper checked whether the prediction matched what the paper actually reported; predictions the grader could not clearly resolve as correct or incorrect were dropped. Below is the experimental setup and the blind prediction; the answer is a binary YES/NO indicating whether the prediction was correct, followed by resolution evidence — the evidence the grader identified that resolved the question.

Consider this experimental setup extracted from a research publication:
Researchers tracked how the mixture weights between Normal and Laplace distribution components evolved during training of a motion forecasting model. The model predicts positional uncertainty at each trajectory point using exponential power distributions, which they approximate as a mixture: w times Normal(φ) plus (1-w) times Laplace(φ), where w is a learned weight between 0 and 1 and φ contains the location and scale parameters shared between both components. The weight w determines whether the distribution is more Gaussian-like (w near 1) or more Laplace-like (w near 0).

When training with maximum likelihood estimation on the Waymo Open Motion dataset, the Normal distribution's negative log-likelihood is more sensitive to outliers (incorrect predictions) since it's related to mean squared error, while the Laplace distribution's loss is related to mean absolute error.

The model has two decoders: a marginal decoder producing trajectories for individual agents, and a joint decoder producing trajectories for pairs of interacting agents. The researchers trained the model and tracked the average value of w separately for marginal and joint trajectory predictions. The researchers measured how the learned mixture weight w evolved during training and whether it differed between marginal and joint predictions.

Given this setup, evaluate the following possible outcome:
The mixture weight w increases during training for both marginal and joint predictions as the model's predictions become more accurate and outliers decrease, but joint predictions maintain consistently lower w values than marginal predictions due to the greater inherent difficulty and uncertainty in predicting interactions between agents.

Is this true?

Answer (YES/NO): NO